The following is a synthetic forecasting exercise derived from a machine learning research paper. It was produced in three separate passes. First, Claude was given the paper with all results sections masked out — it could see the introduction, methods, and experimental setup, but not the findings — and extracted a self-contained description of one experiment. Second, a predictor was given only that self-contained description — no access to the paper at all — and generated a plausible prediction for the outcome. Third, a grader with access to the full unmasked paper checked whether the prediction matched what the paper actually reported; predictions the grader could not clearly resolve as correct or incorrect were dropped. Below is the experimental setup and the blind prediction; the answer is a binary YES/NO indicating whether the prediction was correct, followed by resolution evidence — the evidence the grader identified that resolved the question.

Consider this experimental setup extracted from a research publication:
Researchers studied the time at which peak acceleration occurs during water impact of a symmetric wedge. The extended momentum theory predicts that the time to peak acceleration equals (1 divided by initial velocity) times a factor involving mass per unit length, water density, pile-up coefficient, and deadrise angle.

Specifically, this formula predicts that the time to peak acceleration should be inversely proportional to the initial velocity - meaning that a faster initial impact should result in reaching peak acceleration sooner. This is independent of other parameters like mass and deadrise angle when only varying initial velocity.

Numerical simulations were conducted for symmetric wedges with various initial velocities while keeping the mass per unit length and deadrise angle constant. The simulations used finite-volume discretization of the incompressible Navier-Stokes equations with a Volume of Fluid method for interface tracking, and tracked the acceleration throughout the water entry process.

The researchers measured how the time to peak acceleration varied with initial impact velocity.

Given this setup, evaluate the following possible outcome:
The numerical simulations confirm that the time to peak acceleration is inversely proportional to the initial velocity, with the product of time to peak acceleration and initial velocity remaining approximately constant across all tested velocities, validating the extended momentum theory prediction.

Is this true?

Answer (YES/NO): NO